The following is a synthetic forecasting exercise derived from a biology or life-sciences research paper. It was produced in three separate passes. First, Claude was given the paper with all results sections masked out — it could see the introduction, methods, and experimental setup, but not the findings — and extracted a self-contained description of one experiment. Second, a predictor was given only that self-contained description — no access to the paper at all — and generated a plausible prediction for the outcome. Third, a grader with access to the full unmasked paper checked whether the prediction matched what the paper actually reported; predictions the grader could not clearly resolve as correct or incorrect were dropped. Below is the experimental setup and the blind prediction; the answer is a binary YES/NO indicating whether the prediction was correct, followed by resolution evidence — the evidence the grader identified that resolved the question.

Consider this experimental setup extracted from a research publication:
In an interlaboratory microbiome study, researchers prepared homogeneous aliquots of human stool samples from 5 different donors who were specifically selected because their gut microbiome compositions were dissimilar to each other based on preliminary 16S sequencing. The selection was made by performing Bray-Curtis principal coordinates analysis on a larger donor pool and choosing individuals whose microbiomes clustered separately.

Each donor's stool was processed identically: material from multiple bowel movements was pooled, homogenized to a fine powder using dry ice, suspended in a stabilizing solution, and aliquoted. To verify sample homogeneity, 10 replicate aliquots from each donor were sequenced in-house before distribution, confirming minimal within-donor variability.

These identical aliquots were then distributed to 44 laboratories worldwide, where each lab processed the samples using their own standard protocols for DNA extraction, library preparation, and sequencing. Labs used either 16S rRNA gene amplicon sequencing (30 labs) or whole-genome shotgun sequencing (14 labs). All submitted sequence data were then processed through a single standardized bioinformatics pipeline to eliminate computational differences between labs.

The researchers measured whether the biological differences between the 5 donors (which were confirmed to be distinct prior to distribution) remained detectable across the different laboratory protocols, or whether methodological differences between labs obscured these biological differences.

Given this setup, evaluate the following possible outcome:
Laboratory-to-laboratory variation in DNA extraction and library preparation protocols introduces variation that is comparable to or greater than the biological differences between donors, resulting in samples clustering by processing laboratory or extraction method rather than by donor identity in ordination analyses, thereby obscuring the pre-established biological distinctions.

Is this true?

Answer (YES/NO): NO